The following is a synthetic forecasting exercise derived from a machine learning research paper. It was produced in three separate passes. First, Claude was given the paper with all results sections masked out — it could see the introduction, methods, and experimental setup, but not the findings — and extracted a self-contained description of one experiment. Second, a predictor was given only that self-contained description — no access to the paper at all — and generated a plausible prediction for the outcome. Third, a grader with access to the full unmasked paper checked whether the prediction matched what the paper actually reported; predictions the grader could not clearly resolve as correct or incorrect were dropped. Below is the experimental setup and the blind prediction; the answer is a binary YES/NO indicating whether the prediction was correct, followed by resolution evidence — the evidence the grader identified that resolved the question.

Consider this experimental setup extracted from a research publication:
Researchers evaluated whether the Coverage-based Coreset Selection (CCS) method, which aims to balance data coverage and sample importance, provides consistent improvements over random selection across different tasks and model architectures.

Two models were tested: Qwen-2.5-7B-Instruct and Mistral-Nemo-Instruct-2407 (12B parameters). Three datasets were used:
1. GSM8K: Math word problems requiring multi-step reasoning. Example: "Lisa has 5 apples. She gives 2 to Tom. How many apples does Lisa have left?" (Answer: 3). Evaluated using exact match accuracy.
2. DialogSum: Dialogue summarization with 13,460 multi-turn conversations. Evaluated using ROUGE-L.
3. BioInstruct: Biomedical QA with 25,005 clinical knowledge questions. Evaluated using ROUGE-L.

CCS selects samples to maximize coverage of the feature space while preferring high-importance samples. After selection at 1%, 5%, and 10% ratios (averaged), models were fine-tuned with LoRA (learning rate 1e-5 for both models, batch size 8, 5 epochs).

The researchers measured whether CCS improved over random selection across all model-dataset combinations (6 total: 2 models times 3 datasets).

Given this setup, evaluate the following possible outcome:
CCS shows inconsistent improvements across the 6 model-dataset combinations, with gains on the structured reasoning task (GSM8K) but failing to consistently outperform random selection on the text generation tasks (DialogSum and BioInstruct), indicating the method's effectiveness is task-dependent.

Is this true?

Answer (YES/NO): NO